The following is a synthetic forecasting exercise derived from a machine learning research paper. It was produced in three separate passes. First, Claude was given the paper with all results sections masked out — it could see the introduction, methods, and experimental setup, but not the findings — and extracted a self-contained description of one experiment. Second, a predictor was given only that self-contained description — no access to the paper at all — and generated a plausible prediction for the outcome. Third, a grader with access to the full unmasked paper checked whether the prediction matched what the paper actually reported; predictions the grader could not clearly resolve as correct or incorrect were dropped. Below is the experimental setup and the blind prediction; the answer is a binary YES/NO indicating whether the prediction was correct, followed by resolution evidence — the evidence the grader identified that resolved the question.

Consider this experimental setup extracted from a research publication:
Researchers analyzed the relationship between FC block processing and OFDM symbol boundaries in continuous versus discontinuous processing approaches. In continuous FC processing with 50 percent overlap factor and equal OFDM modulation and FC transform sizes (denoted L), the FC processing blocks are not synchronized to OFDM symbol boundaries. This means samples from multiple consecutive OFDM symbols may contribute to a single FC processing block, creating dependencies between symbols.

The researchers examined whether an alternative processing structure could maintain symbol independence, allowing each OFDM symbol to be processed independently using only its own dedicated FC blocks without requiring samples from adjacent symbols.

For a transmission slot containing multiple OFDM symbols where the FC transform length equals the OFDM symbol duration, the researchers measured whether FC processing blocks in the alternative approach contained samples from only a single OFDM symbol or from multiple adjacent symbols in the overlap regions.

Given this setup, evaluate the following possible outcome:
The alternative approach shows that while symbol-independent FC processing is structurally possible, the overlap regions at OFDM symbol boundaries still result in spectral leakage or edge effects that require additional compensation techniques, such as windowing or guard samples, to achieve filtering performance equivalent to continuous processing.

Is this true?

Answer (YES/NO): NO